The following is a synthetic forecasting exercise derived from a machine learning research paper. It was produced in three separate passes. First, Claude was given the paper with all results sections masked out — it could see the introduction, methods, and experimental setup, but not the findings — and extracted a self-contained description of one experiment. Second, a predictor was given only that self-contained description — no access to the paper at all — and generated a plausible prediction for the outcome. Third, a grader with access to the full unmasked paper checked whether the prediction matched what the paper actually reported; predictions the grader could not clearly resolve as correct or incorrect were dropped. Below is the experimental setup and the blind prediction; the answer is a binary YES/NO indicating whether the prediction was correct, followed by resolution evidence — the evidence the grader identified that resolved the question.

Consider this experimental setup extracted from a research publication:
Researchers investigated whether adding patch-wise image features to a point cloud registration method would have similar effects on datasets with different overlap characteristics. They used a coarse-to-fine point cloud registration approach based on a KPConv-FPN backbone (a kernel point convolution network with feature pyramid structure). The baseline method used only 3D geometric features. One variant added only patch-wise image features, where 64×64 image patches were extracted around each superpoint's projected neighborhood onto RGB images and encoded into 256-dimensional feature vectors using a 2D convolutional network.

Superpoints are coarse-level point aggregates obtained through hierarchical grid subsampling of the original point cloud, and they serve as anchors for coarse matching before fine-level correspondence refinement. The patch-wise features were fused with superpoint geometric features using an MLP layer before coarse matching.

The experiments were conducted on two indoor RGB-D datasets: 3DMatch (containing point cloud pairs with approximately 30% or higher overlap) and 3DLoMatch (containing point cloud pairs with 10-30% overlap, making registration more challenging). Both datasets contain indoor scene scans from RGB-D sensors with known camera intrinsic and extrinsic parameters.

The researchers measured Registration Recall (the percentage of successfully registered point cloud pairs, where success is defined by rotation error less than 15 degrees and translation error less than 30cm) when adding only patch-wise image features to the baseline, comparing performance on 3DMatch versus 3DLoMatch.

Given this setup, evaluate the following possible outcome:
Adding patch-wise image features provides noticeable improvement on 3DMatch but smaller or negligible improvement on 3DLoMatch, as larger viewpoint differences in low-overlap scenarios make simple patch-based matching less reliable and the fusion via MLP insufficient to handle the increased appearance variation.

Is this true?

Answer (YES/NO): NO